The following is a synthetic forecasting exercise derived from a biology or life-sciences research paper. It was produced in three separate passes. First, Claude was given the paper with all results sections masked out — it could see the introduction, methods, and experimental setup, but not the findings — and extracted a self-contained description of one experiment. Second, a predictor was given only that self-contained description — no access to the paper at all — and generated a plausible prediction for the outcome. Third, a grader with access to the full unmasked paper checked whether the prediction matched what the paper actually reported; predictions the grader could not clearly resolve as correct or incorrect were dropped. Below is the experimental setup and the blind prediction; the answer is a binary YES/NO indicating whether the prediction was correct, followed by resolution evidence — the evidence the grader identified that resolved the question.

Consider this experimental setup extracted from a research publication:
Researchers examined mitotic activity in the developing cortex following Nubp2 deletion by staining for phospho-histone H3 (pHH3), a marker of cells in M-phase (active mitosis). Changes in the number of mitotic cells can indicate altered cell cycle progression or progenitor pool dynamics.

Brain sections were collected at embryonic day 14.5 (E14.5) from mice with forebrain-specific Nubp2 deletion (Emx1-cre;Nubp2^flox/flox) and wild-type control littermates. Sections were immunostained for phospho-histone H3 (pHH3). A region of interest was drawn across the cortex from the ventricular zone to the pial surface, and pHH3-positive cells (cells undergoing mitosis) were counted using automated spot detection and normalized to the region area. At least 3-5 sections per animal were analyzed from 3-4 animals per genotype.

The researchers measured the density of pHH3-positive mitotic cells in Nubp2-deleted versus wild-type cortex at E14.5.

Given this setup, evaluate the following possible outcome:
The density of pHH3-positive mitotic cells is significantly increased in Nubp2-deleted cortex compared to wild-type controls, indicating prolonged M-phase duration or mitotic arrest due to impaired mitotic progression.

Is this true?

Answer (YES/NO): NO